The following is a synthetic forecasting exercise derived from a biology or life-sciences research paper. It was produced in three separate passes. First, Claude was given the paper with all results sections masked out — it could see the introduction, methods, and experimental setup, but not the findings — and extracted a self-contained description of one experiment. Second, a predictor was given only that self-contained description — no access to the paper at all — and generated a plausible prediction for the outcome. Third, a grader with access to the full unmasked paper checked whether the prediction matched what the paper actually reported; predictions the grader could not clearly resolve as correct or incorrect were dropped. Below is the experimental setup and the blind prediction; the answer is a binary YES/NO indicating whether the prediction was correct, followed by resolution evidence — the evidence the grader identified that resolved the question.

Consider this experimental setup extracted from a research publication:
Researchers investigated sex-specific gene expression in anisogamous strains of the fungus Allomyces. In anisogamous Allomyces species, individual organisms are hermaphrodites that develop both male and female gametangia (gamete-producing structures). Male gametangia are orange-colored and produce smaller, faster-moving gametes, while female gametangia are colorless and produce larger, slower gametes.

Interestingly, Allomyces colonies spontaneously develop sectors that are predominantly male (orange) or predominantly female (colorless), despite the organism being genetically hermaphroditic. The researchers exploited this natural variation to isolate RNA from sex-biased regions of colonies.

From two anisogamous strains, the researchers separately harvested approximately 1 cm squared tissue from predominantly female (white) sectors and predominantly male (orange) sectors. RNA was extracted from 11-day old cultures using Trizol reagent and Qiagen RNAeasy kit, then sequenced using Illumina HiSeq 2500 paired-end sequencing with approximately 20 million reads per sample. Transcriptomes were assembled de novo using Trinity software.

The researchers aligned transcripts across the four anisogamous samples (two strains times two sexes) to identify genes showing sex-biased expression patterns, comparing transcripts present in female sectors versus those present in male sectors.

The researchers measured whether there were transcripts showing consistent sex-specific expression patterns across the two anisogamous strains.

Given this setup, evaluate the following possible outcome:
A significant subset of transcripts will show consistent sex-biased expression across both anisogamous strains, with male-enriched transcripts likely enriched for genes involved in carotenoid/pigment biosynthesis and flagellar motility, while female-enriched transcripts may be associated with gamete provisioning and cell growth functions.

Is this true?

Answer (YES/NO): NO